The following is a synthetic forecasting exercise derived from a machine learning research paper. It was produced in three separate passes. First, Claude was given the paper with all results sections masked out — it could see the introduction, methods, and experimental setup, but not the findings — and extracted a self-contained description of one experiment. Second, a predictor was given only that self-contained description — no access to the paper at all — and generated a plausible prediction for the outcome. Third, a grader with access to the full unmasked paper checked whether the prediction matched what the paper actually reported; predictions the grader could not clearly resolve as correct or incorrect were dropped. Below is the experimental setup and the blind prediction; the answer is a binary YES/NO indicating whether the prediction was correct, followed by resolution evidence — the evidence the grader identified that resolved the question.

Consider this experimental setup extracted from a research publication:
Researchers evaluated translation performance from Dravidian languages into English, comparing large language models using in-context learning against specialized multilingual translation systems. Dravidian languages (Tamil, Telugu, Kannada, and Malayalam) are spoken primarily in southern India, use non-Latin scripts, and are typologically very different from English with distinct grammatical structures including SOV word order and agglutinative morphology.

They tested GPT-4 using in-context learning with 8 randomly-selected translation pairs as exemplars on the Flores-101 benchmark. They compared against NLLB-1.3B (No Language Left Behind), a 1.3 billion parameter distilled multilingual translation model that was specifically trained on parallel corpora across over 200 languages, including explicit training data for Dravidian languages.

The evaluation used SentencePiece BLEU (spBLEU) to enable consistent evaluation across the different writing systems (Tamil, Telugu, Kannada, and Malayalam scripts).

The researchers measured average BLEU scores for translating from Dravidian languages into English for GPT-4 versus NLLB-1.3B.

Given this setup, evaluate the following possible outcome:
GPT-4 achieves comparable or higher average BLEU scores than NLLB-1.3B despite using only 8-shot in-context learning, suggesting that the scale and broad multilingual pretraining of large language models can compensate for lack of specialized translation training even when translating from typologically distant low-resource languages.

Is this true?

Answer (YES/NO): NO